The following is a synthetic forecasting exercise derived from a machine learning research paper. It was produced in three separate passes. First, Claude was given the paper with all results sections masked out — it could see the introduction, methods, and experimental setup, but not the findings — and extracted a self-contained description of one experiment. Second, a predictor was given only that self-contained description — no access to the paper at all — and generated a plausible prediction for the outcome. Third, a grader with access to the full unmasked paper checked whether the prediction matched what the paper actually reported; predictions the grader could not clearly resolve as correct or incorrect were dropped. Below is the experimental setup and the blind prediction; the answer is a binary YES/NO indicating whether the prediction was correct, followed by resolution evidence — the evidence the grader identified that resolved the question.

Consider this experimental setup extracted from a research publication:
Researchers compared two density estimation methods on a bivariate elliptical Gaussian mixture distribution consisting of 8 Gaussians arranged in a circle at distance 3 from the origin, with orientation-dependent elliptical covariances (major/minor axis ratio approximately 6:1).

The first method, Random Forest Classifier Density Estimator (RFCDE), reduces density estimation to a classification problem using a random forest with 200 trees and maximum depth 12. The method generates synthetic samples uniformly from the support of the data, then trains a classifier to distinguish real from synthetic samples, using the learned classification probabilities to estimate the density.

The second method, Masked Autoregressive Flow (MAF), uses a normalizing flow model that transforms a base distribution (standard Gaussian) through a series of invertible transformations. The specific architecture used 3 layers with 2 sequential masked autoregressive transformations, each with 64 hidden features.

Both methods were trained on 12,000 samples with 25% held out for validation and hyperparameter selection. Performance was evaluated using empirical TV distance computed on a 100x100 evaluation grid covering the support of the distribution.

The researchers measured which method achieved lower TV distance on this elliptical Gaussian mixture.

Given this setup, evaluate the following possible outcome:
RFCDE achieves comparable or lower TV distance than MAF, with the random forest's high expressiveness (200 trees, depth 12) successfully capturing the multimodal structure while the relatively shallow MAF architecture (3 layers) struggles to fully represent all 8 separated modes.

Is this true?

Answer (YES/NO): NO